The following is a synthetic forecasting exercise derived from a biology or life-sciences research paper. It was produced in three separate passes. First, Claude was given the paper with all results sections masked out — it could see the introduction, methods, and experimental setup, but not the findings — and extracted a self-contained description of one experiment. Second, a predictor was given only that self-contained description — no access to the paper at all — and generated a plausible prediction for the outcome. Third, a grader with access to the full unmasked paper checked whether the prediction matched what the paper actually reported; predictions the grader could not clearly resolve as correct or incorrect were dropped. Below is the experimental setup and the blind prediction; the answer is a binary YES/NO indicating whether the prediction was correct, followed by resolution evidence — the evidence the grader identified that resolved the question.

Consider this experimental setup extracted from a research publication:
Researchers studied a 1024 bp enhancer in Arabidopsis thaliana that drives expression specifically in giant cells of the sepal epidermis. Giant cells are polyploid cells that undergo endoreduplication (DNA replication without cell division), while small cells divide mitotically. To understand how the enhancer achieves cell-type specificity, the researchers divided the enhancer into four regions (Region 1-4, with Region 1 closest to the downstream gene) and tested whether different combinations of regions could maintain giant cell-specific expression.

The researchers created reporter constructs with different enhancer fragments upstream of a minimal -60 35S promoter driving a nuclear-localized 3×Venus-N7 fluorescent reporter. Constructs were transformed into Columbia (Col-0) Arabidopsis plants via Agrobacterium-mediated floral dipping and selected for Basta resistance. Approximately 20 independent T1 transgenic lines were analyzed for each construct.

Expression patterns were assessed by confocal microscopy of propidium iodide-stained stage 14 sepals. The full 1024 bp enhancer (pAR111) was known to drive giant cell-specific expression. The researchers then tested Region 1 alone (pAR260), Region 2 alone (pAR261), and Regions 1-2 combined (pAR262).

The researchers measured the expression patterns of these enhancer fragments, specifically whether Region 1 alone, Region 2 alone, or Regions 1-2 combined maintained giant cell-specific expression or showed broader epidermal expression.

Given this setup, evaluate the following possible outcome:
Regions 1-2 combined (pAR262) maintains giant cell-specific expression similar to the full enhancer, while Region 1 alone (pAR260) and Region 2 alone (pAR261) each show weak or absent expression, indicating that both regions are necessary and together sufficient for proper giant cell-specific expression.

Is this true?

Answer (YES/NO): NO